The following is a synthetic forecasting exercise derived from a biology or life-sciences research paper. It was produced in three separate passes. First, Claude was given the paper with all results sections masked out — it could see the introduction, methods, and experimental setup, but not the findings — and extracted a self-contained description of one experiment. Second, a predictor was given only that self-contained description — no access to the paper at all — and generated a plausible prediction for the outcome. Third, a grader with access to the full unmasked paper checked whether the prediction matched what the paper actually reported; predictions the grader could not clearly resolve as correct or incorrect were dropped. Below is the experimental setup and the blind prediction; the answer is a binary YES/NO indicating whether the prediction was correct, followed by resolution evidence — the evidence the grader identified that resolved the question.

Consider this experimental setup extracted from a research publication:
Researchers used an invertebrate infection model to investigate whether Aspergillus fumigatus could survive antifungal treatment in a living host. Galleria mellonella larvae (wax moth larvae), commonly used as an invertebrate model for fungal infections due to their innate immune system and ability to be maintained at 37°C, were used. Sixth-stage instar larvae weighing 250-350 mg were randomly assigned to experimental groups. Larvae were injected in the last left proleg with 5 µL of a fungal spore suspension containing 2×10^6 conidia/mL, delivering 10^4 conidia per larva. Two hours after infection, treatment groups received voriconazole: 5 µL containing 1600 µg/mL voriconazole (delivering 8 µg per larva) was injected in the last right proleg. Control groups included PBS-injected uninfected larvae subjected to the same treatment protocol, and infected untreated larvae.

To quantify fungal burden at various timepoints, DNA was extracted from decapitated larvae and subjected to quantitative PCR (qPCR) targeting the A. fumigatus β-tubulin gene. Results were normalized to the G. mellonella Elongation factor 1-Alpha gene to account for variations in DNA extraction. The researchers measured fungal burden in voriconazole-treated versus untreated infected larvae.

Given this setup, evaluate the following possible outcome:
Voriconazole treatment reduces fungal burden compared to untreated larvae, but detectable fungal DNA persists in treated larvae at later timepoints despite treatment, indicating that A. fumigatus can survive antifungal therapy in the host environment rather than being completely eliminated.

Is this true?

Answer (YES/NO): YES